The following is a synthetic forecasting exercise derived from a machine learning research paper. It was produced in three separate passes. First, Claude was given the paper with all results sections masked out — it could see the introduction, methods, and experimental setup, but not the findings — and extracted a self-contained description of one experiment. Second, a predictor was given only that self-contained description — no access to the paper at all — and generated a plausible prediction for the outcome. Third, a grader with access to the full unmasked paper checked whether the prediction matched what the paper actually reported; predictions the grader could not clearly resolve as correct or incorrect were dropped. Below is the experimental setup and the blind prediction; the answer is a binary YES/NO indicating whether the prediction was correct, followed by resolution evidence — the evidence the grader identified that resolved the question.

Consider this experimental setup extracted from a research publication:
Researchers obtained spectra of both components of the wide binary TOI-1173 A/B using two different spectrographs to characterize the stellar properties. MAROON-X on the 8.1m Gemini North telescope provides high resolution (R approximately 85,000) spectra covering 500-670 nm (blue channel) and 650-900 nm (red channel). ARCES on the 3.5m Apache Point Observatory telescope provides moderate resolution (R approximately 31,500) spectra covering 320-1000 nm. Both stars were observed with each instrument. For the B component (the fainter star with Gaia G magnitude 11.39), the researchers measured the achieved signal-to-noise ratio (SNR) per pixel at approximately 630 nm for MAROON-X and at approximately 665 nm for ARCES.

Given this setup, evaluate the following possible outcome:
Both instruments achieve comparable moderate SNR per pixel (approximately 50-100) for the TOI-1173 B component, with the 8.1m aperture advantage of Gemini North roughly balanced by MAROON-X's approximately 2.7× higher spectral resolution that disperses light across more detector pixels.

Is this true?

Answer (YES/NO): NO